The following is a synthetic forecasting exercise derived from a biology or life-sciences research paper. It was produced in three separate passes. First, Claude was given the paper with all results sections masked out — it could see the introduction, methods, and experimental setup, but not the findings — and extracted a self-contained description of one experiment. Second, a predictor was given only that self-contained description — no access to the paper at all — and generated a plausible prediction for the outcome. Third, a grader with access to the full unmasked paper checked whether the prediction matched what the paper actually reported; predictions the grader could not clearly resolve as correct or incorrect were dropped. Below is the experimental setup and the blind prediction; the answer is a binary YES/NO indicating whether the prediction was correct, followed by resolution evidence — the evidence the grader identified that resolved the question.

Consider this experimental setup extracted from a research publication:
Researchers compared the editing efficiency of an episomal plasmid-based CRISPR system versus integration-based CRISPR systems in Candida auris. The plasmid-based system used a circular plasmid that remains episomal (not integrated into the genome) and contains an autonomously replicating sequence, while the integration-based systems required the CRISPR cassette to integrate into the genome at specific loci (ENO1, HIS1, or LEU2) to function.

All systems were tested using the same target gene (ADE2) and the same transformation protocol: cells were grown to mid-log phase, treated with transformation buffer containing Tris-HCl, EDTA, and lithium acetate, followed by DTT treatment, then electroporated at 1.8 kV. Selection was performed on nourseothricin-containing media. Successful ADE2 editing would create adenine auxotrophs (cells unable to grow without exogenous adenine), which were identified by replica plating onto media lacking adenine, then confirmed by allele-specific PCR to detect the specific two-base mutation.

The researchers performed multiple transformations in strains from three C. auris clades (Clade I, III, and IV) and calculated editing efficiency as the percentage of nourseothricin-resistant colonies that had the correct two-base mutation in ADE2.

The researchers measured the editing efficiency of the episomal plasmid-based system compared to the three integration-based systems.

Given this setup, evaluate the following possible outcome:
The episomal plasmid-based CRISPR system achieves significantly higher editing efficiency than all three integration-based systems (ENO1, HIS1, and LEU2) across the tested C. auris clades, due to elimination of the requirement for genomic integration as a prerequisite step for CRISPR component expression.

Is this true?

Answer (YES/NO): NO